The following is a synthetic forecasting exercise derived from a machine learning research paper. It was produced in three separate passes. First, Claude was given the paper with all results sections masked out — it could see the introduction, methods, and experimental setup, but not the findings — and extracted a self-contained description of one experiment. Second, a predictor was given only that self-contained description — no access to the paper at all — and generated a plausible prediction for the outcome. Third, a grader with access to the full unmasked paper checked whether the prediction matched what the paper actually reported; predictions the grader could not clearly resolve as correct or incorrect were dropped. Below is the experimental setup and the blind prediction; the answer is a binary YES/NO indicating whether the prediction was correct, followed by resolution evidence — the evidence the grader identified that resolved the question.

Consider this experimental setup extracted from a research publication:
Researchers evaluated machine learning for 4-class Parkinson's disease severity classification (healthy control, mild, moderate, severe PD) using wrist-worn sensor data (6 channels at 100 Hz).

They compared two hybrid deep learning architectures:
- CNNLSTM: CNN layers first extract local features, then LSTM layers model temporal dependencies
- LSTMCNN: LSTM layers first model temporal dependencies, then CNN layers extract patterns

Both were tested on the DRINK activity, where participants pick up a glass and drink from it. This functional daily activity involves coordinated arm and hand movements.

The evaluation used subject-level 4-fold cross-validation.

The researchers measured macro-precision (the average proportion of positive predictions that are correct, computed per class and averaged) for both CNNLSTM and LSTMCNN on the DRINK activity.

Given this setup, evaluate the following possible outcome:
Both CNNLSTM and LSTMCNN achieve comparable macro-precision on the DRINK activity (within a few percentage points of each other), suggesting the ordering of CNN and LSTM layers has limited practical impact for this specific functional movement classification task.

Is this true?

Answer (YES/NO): YES